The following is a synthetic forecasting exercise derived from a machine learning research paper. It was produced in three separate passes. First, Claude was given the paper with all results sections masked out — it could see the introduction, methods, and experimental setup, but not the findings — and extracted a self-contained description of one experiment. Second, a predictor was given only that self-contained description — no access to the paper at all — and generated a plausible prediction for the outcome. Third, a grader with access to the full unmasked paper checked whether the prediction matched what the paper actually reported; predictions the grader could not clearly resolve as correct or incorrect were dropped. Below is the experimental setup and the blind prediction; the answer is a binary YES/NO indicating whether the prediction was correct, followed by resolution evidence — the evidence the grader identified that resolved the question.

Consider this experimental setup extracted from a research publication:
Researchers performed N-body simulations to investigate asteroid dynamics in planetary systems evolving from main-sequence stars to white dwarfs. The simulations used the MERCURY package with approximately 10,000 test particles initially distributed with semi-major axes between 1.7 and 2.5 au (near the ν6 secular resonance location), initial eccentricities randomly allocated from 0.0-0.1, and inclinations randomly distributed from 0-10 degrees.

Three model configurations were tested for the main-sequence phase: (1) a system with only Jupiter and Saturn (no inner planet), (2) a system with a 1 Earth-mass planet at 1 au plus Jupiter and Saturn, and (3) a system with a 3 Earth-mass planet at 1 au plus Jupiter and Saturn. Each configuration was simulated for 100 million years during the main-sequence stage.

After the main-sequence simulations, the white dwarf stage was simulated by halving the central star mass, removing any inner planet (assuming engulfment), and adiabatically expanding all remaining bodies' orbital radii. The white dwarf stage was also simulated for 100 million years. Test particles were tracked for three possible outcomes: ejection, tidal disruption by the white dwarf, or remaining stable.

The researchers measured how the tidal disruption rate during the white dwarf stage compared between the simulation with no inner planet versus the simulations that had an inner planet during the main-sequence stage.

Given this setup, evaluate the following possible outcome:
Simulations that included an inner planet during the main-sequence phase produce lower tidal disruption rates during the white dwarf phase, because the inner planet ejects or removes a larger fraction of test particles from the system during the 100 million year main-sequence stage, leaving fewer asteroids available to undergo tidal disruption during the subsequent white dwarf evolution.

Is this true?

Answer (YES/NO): NO